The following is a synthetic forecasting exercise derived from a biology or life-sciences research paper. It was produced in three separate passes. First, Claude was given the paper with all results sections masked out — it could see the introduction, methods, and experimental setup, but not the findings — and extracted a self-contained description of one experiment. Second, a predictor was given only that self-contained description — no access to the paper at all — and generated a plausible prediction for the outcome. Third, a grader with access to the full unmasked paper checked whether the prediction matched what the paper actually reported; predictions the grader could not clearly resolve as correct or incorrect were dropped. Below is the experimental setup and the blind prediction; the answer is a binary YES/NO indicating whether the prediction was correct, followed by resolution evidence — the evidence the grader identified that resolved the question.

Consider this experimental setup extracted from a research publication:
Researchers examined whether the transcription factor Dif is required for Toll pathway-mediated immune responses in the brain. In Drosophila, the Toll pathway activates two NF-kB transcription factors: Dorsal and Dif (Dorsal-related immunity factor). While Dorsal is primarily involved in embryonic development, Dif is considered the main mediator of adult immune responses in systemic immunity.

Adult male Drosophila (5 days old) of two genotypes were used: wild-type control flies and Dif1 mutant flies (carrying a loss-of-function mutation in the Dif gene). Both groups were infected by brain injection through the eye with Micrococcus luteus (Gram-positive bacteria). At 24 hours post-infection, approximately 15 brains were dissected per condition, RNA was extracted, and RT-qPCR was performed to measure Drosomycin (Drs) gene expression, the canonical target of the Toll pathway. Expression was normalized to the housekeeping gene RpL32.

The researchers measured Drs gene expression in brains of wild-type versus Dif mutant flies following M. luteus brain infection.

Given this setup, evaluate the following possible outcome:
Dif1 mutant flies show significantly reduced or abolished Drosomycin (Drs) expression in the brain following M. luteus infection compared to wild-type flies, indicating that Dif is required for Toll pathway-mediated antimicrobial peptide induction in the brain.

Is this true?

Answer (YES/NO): YES